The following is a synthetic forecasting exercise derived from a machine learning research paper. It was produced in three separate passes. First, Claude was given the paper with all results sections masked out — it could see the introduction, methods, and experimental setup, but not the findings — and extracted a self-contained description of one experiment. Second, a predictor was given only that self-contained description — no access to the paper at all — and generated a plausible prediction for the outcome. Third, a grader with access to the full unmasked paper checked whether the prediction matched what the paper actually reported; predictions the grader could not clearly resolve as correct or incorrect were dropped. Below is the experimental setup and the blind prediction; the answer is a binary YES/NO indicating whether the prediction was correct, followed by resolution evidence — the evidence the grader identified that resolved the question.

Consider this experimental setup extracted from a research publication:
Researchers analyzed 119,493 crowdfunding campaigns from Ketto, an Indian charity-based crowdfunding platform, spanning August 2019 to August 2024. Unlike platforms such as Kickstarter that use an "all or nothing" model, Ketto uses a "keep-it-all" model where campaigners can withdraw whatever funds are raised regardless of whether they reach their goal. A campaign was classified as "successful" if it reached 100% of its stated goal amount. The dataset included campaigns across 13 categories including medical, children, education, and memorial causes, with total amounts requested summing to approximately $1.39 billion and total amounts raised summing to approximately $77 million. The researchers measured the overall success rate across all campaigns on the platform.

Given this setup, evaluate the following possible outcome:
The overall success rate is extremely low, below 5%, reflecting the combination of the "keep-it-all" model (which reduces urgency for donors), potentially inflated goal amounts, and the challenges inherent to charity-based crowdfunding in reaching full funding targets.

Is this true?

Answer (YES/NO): YES